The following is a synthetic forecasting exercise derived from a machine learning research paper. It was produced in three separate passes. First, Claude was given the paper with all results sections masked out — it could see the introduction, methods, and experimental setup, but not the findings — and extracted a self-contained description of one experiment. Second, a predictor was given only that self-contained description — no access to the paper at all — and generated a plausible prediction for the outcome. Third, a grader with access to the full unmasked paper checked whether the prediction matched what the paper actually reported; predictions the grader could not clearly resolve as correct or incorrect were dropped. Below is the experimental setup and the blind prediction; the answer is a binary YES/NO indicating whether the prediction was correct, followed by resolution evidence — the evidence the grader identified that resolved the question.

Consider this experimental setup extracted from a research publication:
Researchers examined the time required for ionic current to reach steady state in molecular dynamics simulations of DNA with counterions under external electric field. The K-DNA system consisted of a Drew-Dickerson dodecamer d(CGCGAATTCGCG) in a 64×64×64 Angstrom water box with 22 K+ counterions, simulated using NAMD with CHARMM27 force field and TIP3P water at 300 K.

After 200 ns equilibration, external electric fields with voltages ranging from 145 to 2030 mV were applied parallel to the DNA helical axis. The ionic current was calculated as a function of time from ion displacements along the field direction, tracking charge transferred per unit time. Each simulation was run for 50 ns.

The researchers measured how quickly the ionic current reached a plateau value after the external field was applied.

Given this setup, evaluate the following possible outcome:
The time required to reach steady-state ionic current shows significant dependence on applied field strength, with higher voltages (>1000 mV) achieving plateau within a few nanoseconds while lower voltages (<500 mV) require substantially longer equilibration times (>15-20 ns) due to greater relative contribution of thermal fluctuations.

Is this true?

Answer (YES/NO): NO